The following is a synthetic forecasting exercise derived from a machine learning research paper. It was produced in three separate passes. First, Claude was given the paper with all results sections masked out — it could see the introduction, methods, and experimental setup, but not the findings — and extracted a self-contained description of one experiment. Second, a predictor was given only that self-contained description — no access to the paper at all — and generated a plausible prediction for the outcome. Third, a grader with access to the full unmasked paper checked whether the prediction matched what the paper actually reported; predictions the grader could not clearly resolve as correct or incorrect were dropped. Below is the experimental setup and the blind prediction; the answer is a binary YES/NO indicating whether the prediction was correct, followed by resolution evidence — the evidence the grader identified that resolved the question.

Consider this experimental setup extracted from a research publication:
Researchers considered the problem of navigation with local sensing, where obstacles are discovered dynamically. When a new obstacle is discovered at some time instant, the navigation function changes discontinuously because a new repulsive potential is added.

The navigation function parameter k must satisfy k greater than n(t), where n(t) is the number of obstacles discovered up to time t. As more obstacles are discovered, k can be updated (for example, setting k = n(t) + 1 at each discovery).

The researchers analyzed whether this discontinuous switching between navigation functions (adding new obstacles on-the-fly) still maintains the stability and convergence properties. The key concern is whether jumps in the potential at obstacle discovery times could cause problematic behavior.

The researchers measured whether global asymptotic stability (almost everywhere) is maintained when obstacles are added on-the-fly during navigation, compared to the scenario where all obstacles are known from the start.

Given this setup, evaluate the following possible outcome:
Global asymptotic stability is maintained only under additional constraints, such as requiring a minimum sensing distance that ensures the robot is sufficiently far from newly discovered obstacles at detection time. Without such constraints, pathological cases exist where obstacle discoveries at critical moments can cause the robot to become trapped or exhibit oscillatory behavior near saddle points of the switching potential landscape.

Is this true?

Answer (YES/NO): NO